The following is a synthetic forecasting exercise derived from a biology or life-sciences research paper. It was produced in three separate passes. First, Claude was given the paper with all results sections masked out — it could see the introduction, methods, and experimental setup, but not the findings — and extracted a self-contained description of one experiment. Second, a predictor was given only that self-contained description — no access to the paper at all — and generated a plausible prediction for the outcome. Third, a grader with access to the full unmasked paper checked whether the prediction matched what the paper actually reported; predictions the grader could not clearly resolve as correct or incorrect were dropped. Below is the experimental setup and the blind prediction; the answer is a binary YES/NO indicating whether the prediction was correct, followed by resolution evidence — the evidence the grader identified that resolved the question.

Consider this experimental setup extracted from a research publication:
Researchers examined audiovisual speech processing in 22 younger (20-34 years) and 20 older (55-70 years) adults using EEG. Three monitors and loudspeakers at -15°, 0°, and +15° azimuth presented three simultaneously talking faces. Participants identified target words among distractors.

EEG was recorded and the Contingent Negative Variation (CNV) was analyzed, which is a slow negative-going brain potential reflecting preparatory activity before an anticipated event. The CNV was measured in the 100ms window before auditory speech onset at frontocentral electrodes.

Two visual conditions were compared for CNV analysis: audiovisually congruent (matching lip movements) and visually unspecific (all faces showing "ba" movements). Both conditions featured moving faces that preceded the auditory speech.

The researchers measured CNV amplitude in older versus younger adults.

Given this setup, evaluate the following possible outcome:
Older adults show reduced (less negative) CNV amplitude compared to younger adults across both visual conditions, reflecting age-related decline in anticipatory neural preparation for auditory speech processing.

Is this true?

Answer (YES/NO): NO